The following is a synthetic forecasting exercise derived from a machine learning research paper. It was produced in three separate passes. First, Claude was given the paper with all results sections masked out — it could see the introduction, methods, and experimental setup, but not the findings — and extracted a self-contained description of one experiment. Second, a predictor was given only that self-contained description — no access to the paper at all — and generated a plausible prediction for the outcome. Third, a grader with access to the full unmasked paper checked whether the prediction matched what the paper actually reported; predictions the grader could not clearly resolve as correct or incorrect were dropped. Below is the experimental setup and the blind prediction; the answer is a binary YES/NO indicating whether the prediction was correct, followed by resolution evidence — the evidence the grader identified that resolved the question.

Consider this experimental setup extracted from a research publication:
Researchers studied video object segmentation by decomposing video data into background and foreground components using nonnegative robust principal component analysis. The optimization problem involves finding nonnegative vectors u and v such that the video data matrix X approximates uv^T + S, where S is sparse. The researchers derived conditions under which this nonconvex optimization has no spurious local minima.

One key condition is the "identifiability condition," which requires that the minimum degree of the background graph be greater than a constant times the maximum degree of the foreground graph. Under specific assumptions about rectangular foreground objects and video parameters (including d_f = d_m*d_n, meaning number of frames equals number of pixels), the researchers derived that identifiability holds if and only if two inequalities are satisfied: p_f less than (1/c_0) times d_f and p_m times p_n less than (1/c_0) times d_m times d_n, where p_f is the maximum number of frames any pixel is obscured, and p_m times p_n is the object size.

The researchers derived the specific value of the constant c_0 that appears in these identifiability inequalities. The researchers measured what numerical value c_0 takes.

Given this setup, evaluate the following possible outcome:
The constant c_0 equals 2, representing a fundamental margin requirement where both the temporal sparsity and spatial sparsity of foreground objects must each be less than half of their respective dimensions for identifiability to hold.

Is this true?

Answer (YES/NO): NO